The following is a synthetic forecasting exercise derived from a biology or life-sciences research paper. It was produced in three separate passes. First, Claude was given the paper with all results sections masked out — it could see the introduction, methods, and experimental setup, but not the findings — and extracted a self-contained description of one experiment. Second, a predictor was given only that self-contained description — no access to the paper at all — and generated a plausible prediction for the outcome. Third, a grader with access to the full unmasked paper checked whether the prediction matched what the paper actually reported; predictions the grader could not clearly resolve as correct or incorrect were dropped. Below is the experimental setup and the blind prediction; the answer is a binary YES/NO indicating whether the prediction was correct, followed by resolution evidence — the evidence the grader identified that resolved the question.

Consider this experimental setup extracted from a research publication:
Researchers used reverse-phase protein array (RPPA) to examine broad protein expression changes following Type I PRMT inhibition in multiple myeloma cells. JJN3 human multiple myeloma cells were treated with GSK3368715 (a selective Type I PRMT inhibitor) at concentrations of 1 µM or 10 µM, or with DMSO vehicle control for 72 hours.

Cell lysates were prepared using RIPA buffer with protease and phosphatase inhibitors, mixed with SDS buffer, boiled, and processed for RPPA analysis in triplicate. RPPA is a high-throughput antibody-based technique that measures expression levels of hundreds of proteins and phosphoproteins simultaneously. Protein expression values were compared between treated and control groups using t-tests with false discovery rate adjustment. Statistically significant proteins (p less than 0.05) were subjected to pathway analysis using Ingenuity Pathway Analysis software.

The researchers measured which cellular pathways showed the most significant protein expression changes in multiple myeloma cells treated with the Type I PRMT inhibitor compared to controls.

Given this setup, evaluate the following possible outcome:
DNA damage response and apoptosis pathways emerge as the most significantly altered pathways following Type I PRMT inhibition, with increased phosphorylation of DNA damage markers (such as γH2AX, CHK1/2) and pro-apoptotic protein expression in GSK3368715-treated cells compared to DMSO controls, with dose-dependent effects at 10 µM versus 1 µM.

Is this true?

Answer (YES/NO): NO